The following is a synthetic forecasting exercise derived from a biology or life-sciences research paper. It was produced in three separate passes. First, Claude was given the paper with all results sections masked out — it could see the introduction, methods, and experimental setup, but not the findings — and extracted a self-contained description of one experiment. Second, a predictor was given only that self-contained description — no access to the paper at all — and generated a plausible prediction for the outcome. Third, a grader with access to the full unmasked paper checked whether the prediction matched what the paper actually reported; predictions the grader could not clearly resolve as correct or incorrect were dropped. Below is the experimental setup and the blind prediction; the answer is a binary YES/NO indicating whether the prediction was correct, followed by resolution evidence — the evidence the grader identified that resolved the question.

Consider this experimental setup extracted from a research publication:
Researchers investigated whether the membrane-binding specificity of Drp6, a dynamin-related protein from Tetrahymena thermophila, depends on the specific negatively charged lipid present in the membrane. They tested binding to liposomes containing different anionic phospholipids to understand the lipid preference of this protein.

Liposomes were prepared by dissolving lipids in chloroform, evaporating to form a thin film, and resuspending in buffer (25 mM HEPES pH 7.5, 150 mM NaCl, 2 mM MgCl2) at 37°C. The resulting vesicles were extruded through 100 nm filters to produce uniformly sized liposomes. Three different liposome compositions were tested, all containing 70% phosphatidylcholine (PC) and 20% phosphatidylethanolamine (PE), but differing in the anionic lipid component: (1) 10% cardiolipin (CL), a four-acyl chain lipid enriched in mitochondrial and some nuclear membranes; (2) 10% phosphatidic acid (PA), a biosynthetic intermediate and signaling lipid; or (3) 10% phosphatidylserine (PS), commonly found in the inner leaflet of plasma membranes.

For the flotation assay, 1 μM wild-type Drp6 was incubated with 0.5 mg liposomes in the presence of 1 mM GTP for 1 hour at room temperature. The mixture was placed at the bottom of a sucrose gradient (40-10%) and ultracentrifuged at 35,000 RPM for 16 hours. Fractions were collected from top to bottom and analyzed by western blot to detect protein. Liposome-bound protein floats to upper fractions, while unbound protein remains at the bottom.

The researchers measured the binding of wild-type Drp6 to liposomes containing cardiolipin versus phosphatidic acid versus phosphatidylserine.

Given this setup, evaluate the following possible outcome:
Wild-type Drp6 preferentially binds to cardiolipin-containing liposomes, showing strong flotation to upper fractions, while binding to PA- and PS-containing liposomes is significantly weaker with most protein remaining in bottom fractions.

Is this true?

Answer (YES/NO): NO